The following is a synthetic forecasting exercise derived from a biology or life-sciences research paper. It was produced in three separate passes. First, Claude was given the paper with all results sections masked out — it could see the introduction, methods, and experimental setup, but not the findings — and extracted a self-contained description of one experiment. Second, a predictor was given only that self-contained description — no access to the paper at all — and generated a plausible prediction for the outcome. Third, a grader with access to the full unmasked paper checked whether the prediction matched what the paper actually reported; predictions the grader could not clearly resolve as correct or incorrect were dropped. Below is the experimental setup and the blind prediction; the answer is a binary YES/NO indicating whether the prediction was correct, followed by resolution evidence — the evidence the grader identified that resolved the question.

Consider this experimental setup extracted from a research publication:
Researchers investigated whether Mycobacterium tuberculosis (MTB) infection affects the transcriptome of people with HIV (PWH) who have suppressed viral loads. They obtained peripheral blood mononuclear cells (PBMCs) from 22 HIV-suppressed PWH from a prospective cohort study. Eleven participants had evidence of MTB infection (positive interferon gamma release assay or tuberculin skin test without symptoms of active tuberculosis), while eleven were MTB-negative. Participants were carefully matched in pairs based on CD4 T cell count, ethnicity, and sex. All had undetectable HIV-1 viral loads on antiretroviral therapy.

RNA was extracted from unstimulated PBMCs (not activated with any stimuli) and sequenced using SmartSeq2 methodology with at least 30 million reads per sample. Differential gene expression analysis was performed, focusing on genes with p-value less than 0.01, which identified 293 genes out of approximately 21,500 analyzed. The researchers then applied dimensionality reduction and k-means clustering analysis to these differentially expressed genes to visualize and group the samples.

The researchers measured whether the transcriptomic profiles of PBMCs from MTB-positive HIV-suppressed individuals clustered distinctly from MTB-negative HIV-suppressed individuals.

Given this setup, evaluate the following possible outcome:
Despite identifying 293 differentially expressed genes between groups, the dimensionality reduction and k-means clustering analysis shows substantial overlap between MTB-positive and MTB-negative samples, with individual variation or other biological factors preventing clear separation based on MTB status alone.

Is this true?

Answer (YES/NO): NO